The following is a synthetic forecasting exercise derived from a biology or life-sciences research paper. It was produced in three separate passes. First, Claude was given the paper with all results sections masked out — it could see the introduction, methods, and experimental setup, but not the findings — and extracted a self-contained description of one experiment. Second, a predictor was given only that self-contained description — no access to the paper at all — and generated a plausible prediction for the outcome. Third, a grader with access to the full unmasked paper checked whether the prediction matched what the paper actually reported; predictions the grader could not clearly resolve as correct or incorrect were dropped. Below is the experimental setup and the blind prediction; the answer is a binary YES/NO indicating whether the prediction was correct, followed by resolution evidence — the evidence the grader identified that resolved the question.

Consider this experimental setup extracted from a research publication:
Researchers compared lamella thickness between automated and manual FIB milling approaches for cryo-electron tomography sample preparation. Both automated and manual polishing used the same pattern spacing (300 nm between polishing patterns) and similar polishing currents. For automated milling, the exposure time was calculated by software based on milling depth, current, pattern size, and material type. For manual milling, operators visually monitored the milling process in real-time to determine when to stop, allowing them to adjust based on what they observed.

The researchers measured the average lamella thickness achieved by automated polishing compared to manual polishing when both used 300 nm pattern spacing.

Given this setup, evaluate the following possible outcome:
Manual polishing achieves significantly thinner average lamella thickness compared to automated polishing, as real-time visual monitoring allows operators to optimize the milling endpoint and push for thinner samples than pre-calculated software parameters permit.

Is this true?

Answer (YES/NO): NO